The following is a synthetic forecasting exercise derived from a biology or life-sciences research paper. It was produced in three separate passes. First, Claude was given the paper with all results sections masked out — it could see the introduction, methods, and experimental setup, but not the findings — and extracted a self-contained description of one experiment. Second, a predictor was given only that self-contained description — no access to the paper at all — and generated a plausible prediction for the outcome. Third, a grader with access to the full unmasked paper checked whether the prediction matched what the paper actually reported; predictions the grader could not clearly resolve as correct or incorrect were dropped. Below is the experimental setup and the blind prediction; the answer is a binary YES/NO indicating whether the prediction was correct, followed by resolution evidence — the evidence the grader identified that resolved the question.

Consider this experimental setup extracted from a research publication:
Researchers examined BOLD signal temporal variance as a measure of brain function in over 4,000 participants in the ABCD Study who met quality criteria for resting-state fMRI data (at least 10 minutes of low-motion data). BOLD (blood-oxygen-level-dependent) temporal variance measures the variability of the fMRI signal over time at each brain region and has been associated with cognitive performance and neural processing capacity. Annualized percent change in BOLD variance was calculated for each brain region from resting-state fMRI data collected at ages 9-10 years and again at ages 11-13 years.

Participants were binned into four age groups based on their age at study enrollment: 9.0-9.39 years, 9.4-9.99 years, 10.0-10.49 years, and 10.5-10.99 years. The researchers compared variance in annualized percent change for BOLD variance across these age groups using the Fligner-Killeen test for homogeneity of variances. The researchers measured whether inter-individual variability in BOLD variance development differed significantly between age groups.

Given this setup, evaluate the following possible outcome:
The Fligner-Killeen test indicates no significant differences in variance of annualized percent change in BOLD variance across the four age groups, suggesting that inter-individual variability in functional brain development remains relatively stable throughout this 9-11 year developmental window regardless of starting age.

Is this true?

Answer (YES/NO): YES